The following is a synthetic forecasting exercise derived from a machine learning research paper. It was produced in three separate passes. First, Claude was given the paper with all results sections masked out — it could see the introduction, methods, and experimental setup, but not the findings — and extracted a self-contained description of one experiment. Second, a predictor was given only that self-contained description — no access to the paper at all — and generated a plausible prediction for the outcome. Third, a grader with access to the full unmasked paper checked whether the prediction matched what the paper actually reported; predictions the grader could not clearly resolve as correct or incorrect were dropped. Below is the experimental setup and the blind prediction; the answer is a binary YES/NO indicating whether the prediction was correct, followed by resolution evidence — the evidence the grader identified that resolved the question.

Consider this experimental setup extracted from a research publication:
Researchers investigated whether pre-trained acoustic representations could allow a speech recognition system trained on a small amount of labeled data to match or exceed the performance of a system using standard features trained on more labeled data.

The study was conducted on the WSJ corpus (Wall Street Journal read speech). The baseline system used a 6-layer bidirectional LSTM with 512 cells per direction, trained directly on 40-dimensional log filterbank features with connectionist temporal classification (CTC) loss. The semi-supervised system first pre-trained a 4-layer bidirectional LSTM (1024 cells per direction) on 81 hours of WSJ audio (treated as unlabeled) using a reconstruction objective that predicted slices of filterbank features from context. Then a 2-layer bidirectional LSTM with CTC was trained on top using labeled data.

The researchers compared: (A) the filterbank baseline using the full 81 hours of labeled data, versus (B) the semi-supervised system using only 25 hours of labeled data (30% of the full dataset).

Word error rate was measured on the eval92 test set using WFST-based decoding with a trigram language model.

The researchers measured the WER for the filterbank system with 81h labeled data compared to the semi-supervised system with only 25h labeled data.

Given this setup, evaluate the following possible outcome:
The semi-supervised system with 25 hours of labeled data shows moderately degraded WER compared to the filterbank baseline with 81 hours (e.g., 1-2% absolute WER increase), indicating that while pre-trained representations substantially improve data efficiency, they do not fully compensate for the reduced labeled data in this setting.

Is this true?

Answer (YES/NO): NO